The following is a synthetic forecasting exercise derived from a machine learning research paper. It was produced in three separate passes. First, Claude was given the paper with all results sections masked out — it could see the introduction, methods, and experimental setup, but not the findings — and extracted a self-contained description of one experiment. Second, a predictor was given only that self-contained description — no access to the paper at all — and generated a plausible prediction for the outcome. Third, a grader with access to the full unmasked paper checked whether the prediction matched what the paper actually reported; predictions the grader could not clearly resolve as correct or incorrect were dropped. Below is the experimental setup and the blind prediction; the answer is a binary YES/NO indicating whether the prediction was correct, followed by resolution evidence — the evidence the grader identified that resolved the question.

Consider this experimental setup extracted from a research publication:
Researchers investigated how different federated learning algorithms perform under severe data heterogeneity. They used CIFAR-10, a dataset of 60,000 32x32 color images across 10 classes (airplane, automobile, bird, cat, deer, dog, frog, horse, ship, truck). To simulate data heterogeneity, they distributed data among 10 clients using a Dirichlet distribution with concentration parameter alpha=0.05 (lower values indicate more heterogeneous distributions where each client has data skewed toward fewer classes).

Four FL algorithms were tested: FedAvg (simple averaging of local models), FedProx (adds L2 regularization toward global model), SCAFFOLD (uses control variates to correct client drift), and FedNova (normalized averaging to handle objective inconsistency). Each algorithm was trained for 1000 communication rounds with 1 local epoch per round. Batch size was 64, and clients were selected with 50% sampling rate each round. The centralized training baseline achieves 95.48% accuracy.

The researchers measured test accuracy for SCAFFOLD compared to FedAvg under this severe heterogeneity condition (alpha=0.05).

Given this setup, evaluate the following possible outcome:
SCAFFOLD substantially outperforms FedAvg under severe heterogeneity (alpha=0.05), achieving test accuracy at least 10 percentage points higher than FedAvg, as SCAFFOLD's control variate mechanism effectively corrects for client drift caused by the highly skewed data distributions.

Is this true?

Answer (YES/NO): NO